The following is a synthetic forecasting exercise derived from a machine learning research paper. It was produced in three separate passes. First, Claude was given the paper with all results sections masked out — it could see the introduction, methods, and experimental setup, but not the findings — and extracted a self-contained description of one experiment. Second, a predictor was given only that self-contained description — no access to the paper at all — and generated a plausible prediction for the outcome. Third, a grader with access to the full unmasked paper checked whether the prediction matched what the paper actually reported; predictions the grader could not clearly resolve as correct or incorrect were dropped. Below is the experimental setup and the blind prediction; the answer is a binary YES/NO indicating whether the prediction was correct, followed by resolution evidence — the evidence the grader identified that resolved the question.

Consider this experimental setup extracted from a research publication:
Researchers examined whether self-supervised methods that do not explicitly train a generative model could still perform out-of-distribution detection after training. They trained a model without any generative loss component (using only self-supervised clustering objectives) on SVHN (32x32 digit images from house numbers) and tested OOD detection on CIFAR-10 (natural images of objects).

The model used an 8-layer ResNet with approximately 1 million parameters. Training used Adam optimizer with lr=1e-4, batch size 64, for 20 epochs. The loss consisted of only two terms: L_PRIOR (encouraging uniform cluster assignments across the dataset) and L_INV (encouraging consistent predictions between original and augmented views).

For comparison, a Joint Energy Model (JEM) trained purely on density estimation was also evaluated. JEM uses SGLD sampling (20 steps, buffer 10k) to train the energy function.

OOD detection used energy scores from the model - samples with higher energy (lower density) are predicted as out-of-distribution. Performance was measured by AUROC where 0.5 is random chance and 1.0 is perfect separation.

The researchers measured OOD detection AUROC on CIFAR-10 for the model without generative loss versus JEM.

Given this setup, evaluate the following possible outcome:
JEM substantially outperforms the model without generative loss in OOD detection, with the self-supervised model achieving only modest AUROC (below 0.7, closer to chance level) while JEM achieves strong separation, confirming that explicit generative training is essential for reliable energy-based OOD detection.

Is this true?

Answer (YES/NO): NO